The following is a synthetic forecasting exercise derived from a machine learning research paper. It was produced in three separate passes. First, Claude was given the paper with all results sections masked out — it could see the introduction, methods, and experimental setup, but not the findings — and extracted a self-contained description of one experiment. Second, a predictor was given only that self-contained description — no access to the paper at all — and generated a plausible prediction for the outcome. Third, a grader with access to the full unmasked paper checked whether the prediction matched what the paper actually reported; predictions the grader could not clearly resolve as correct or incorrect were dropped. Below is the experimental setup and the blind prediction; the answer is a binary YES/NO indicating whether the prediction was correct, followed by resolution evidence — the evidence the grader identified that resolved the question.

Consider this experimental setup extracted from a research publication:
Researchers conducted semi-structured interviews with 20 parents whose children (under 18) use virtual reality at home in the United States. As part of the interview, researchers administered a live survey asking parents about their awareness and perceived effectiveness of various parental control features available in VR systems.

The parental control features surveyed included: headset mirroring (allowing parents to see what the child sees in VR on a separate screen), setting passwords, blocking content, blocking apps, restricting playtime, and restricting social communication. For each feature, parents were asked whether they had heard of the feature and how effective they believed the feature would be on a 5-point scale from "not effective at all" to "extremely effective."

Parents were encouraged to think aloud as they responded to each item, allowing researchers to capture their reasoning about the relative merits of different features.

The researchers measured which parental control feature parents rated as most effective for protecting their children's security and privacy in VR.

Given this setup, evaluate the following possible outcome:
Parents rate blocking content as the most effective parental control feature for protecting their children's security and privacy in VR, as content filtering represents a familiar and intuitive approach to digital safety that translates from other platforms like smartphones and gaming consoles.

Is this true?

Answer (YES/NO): NO